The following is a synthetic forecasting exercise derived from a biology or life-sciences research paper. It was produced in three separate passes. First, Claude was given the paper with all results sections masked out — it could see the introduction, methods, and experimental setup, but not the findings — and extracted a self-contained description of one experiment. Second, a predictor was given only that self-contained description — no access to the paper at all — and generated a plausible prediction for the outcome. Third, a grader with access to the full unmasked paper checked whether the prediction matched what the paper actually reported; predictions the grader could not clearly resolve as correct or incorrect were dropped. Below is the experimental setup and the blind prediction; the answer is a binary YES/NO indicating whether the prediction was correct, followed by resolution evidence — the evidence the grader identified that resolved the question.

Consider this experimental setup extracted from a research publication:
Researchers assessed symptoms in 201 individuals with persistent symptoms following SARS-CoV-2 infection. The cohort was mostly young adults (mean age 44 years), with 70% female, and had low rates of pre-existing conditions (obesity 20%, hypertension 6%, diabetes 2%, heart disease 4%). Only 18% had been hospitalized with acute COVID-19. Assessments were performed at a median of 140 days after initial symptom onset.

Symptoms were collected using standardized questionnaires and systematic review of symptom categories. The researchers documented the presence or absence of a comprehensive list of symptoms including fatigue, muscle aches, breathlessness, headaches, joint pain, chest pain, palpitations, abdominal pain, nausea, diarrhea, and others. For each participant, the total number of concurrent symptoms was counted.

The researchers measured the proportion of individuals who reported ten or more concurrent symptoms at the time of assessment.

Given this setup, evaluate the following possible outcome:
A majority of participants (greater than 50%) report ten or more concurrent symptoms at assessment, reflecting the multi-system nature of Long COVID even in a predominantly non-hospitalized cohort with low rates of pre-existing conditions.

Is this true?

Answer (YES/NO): NO